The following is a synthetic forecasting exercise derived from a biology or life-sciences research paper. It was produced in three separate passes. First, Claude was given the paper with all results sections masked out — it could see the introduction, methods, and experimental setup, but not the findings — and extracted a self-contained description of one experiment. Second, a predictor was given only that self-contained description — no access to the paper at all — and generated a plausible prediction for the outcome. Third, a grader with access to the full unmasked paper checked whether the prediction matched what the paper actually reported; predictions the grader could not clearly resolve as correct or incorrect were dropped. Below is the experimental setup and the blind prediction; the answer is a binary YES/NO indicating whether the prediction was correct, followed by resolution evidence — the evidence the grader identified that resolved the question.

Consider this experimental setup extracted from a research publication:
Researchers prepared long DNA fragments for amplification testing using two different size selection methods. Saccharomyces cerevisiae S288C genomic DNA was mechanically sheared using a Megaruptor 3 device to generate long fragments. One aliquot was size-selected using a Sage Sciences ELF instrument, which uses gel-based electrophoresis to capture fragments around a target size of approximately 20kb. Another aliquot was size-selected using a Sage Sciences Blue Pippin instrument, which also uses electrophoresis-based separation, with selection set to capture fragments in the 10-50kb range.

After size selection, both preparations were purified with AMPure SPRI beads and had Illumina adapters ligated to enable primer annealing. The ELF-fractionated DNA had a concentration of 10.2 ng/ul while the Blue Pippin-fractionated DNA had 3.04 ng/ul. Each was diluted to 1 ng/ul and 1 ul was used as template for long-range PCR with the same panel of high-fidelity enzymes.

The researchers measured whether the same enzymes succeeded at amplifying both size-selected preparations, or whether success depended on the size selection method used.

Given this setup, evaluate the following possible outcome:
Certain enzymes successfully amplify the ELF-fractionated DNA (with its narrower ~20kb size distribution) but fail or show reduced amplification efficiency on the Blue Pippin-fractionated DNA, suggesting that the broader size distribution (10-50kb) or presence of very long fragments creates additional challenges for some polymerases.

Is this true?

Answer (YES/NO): NO